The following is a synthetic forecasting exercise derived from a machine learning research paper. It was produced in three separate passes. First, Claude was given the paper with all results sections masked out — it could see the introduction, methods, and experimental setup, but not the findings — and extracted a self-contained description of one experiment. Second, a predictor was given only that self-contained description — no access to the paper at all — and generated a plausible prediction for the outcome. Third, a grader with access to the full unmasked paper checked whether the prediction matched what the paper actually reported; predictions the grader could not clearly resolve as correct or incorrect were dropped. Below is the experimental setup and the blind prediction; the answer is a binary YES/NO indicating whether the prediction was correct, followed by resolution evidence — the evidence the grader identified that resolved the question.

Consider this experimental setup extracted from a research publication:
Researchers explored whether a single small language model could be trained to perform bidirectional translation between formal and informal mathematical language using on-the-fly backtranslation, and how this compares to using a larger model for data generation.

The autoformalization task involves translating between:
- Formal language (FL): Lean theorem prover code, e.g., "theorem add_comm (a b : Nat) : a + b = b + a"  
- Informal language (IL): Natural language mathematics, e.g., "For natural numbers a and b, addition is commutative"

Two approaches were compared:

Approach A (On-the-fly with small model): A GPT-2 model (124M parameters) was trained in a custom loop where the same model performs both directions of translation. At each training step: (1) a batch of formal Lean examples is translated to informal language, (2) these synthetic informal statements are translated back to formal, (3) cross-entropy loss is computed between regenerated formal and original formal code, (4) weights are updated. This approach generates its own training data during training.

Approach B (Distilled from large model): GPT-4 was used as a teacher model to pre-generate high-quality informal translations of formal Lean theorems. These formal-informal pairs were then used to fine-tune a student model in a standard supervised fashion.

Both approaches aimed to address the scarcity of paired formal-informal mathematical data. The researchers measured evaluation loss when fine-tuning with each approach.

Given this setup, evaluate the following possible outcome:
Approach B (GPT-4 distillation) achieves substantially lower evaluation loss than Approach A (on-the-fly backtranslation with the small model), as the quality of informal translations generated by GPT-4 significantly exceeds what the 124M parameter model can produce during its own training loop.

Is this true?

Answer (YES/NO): YES